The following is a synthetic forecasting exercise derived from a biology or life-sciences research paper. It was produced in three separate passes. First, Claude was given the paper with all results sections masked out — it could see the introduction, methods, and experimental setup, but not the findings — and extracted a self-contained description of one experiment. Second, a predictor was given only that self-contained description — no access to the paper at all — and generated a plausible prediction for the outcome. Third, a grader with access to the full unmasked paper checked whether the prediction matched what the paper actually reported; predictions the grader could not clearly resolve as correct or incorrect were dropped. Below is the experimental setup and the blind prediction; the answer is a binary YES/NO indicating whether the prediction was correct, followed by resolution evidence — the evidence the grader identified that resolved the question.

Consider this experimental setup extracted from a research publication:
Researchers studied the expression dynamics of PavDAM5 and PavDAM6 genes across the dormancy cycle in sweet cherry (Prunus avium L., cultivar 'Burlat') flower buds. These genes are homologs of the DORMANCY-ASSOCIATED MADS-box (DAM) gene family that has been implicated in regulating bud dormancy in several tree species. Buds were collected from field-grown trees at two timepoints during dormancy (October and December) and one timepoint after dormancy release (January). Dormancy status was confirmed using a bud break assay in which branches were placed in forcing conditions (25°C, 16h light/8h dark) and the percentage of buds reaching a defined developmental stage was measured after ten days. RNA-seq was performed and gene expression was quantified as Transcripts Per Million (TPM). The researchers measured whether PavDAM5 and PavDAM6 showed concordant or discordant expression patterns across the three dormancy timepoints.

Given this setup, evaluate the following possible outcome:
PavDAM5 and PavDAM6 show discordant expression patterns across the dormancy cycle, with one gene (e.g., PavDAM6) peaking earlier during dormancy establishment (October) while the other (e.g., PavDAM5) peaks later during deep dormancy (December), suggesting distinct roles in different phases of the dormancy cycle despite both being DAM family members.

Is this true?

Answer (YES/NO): YES